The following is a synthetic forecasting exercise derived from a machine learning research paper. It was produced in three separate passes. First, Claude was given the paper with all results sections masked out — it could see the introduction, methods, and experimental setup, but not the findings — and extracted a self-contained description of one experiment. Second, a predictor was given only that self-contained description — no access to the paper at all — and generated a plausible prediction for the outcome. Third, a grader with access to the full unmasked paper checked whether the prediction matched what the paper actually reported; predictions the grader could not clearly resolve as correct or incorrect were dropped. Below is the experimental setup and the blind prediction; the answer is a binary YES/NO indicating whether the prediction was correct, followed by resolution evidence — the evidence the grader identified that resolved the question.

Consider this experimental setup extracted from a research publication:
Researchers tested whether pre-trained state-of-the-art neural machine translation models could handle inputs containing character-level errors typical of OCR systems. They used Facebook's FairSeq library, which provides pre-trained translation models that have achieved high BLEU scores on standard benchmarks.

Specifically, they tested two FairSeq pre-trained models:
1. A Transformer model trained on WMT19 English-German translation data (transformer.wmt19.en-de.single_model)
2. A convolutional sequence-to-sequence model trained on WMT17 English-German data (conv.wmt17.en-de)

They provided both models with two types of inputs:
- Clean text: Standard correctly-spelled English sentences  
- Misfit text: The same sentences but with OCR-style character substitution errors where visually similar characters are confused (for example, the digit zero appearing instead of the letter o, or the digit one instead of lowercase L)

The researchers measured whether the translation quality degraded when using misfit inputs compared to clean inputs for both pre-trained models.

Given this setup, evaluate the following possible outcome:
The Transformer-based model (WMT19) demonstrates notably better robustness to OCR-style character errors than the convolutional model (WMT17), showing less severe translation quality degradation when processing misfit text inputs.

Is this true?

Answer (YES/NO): NO